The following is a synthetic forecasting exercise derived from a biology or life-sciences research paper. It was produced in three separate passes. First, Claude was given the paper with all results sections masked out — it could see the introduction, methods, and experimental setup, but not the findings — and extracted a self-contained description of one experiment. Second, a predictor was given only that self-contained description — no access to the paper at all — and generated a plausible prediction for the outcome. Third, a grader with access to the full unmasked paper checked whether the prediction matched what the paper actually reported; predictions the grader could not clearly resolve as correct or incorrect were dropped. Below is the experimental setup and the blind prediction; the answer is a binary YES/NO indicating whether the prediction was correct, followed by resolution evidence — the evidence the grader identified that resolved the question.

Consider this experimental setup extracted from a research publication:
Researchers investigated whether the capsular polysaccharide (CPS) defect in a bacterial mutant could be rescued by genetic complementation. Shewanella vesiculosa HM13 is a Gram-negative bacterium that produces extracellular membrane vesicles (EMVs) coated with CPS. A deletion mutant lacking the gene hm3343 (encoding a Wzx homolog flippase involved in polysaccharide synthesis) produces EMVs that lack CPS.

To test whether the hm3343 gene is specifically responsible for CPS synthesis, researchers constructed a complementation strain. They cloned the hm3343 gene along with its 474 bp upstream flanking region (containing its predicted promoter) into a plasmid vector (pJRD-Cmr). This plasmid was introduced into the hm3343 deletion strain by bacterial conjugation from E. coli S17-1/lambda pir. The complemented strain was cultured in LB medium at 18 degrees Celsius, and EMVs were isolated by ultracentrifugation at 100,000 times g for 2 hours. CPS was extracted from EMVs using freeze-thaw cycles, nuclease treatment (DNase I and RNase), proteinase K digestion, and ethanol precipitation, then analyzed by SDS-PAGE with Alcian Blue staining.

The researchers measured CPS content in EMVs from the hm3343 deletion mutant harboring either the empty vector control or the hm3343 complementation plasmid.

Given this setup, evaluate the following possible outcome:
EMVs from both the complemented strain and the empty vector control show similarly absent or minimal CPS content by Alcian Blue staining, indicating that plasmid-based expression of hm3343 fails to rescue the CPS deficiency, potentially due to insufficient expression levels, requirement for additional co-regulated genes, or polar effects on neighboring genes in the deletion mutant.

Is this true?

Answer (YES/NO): NO